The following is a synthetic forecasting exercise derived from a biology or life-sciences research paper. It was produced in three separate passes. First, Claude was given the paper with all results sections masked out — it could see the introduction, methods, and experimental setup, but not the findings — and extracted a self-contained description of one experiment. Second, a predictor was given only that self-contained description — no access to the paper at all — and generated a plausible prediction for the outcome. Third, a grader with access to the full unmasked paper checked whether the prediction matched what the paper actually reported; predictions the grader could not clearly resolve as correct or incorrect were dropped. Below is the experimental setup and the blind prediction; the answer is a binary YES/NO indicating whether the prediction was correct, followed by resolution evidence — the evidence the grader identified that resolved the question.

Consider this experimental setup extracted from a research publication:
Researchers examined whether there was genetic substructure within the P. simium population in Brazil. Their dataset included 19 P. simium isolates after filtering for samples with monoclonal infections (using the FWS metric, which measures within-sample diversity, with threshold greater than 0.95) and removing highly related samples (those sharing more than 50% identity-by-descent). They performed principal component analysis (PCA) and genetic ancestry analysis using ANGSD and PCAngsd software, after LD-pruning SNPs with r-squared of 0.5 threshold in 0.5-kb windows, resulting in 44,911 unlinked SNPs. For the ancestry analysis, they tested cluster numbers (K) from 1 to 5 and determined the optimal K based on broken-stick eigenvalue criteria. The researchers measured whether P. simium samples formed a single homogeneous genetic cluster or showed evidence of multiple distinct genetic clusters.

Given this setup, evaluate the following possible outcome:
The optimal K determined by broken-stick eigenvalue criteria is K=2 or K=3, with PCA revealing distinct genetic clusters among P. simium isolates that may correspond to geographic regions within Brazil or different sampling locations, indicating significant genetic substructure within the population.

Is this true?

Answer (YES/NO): YES